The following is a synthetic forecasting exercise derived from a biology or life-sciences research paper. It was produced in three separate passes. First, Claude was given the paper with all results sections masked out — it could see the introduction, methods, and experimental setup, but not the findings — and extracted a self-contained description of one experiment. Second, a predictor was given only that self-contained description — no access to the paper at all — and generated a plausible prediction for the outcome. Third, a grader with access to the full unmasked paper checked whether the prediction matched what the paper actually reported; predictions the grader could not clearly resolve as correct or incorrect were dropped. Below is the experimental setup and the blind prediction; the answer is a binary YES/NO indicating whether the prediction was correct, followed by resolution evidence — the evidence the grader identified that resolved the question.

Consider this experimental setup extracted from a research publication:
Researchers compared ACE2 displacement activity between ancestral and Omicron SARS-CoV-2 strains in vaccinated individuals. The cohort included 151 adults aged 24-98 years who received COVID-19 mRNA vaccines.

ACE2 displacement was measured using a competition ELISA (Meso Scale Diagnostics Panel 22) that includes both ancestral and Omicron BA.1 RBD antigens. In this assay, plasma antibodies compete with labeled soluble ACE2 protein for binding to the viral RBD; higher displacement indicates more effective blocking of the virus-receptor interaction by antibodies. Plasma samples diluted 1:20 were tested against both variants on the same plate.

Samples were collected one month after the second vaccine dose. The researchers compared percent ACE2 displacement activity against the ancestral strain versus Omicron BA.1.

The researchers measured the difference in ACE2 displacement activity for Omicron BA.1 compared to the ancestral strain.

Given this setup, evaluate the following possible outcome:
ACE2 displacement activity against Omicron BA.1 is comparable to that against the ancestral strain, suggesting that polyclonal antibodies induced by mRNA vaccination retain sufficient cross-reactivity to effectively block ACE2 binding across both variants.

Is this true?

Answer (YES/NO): NO